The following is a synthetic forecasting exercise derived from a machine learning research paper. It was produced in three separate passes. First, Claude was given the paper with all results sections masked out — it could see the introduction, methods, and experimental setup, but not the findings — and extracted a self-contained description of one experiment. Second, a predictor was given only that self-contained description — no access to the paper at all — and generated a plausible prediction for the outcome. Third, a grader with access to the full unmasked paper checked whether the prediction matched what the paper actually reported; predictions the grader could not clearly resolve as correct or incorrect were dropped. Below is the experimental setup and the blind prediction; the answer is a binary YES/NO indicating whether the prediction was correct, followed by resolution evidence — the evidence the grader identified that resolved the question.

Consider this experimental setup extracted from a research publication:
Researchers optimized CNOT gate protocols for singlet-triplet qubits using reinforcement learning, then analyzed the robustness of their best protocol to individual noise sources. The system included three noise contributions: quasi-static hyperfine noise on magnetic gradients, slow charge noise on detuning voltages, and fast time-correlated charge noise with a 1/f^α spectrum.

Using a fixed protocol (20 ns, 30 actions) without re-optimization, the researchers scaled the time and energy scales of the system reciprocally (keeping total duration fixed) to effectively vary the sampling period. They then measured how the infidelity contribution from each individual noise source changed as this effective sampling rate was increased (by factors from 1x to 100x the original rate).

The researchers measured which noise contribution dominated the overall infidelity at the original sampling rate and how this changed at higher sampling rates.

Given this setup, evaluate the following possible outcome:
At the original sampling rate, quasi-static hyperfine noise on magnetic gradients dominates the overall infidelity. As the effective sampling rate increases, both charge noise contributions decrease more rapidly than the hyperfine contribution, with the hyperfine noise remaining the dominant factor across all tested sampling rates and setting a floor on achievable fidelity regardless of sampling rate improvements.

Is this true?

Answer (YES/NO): NO